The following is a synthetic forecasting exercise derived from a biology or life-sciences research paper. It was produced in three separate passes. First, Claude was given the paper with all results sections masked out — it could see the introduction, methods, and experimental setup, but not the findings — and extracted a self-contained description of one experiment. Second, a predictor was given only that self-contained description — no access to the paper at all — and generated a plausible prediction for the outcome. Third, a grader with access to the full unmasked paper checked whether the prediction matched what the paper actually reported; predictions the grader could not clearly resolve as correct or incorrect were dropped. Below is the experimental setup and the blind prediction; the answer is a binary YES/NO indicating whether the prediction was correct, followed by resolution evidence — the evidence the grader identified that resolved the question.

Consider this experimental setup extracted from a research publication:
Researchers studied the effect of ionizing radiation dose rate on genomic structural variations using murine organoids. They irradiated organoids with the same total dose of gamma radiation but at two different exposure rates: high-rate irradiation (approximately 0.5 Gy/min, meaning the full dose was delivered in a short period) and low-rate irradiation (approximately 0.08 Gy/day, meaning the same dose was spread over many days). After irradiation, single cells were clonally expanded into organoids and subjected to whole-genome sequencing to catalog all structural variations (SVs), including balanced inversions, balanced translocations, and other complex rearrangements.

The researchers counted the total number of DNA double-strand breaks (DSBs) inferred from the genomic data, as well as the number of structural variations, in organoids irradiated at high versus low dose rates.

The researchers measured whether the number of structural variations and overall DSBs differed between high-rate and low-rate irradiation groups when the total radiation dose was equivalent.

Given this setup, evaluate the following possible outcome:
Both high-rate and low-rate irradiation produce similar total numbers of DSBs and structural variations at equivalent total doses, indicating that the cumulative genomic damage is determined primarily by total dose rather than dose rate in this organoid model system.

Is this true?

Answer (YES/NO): NO